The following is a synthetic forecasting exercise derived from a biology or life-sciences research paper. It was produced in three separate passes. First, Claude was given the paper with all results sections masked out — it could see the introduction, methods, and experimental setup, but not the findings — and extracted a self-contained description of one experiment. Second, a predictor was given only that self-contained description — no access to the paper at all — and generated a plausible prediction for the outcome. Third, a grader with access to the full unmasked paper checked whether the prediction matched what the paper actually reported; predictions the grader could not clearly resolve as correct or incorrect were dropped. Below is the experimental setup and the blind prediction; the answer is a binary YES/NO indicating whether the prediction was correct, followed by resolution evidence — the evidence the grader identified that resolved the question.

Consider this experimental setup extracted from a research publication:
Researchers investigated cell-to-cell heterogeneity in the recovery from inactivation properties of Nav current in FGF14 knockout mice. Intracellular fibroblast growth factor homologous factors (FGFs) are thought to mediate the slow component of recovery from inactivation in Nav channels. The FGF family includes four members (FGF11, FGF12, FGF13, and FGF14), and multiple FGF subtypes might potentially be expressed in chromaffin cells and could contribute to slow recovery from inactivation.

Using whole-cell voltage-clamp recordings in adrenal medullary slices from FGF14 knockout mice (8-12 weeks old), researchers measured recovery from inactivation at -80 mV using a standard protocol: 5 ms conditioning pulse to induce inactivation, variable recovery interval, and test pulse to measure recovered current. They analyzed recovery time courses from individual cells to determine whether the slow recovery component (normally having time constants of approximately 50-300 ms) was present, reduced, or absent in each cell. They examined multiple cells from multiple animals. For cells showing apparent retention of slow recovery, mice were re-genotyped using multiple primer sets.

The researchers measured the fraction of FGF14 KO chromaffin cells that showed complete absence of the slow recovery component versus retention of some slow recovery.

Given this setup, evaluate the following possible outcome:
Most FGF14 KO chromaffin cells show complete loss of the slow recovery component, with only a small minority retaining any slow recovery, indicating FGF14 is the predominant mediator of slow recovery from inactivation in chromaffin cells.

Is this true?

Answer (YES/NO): YES